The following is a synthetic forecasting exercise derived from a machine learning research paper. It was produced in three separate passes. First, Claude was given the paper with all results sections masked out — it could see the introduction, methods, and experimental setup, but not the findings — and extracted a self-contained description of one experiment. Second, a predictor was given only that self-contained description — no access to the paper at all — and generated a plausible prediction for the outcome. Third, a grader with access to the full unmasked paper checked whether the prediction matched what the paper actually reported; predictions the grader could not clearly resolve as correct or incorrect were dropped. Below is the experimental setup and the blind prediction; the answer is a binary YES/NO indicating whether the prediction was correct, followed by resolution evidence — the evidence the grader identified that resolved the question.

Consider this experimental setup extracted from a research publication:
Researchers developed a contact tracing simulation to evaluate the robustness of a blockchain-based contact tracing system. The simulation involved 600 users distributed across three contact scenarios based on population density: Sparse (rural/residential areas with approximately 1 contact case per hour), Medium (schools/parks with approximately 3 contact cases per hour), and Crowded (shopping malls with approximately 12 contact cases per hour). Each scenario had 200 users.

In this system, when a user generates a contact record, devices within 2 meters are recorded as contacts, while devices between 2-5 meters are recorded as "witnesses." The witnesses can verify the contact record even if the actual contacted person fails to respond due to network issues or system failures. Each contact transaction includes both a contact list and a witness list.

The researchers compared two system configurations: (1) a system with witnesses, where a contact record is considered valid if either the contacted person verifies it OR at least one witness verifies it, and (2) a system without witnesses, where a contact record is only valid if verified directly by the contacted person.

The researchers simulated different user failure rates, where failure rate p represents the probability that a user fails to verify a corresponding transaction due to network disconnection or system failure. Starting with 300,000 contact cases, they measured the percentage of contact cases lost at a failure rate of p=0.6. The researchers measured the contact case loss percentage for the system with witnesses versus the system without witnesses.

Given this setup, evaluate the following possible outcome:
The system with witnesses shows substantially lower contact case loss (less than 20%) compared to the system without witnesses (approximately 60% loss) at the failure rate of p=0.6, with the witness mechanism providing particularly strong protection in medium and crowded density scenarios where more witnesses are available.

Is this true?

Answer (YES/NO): NO